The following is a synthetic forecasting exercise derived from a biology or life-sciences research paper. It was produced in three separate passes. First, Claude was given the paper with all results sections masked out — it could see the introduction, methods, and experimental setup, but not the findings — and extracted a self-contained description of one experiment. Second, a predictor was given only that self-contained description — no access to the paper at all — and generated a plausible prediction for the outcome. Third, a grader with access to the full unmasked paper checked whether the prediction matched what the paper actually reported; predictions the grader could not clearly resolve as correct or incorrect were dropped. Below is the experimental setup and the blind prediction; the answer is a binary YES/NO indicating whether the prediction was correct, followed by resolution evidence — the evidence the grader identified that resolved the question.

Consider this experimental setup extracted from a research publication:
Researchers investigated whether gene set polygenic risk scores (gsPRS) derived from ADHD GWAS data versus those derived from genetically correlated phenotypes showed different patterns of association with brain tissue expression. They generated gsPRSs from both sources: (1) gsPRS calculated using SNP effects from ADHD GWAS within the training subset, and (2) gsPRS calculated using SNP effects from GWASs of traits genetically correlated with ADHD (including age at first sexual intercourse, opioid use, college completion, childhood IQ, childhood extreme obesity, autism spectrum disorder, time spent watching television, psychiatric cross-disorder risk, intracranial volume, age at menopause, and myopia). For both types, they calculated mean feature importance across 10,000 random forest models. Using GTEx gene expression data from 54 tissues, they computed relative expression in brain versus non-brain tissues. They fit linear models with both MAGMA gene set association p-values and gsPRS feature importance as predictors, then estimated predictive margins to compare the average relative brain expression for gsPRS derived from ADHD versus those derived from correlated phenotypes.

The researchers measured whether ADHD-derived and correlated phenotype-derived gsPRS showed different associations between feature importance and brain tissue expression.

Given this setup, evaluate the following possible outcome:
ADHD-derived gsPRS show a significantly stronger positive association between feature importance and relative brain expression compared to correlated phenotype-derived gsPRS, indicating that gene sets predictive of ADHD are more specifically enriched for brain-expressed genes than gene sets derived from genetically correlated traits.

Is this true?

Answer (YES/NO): NO